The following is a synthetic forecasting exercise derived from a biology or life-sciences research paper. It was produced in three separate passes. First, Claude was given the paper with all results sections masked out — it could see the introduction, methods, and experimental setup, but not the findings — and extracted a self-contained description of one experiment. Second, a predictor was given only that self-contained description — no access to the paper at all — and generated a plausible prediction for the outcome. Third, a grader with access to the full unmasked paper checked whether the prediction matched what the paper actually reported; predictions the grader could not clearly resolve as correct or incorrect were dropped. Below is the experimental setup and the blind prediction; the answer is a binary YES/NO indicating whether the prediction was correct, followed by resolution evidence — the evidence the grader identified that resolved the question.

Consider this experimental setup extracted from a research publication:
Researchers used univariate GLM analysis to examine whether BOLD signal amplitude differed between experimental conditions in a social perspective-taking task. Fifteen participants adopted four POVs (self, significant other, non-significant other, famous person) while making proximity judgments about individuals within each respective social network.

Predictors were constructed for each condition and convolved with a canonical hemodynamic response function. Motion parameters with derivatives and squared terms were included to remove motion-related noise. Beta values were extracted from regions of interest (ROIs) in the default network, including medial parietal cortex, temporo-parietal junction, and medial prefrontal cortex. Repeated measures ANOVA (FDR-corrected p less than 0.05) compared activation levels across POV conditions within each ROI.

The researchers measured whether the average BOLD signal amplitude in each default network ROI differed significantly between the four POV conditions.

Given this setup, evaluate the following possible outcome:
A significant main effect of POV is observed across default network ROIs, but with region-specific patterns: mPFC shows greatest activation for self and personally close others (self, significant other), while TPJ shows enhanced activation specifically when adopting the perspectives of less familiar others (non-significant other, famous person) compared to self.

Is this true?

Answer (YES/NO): NO